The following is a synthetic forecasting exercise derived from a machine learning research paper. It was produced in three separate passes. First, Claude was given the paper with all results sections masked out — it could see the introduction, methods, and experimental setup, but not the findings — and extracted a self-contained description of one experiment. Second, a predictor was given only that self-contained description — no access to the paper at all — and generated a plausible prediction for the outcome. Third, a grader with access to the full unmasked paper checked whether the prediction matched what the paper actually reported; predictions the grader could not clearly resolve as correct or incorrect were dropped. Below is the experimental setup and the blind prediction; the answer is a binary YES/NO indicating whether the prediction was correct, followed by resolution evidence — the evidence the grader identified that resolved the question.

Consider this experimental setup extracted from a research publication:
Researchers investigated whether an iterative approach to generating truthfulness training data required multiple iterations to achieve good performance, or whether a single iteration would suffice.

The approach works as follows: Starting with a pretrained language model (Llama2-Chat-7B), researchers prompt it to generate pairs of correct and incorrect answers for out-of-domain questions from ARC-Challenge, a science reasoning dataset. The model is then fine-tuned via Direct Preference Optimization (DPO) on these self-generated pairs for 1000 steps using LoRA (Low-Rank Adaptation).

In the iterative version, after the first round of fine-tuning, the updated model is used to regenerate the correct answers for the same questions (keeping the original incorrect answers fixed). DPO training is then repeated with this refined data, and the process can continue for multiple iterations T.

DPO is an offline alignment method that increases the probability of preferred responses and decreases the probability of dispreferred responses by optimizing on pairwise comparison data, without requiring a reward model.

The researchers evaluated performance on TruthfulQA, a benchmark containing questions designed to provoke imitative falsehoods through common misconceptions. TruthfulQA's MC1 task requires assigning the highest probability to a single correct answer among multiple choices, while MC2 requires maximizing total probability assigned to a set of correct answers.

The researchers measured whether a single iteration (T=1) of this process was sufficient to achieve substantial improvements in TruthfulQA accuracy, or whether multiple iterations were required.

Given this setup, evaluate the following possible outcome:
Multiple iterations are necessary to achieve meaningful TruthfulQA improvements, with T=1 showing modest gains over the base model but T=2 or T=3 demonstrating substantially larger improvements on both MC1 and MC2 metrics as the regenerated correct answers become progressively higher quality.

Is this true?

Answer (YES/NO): NO